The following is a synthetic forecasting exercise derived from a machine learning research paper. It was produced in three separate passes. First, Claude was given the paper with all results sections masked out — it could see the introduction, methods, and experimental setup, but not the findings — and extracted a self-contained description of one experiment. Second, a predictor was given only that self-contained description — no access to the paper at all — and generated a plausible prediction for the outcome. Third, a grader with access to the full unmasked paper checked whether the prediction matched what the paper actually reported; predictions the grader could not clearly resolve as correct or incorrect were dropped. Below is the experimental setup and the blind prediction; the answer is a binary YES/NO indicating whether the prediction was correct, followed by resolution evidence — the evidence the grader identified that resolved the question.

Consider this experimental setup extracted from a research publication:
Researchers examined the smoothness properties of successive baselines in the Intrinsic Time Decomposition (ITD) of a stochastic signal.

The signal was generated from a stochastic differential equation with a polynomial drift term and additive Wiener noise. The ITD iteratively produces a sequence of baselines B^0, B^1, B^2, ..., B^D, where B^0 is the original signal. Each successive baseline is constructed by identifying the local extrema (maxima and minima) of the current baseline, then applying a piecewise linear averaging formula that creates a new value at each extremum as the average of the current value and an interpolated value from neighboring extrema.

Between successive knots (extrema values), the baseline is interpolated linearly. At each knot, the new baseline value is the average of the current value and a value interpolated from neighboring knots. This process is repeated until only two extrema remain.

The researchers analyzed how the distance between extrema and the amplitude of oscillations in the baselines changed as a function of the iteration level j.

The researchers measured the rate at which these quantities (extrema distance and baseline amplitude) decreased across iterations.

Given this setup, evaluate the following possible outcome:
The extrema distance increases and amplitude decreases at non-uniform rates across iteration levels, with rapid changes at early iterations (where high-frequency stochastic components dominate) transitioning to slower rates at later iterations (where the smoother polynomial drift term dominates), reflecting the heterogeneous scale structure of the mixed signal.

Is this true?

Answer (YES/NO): NO